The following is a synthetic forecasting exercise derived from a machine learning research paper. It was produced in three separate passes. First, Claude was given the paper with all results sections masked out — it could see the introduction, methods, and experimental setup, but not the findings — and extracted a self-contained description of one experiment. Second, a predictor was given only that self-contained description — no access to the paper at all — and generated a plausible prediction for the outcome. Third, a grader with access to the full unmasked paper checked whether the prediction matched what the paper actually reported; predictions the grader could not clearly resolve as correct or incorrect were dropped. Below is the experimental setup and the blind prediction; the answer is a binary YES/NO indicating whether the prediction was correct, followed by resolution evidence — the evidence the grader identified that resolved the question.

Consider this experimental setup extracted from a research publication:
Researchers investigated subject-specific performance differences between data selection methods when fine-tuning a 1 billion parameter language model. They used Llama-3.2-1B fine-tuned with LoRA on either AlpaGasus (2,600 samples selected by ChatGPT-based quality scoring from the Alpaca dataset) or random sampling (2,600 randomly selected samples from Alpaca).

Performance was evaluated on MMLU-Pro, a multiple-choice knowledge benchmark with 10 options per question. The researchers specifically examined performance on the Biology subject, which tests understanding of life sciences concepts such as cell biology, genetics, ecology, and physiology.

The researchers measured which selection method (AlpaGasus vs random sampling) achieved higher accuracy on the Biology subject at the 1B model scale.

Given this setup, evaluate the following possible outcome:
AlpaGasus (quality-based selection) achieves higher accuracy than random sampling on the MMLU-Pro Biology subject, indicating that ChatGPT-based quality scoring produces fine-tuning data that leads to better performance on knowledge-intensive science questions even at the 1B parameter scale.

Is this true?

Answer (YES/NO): YES